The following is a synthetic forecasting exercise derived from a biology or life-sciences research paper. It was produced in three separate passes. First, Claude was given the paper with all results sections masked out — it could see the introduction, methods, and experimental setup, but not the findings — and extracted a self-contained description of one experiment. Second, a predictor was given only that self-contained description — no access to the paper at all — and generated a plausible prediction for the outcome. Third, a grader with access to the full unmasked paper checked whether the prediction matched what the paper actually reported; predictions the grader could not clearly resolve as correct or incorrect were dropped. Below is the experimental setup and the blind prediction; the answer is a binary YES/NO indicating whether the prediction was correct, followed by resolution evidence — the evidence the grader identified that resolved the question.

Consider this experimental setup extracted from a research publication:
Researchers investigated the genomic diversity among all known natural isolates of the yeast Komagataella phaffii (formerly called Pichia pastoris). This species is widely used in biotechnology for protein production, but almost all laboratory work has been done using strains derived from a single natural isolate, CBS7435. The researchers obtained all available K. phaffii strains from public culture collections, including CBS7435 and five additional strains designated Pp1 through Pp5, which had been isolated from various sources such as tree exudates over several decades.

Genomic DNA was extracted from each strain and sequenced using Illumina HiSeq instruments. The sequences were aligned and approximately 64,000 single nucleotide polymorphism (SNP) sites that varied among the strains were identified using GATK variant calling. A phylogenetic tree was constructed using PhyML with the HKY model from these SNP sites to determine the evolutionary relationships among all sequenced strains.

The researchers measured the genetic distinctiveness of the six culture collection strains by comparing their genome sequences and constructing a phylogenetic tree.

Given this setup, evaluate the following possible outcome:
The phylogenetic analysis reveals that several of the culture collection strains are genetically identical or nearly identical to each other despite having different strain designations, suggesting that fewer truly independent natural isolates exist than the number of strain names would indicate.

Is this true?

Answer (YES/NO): YES